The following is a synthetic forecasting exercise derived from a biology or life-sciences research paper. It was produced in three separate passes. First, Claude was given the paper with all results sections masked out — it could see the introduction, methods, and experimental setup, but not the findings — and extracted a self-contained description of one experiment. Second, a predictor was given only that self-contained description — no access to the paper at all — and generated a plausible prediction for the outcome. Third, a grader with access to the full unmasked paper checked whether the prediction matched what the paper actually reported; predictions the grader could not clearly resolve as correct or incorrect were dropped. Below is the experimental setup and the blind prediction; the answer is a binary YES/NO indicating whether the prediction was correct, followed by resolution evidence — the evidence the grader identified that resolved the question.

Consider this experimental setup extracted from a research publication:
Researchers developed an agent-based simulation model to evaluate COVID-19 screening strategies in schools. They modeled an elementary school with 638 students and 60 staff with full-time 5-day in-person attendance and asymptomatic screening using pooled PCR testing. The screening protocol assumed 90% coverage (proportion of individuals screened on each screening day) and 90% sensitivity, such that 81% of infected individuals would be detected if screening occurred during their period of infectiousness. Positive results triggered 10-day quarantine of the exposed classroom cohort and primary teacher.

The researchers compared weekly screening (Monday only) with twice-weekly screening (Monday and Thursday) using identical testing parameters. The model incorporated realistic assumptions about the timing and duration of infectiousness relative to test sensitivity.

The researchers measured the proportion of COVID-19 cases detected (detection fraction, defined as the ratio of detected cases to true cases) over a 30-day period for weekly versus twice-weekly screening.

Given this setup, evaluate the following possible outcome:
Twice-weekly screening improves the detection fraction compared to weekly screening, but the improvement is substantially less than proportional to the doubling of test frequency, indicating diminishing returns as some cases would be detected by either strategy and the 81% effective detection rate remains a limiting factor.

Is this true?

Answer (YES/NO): YES